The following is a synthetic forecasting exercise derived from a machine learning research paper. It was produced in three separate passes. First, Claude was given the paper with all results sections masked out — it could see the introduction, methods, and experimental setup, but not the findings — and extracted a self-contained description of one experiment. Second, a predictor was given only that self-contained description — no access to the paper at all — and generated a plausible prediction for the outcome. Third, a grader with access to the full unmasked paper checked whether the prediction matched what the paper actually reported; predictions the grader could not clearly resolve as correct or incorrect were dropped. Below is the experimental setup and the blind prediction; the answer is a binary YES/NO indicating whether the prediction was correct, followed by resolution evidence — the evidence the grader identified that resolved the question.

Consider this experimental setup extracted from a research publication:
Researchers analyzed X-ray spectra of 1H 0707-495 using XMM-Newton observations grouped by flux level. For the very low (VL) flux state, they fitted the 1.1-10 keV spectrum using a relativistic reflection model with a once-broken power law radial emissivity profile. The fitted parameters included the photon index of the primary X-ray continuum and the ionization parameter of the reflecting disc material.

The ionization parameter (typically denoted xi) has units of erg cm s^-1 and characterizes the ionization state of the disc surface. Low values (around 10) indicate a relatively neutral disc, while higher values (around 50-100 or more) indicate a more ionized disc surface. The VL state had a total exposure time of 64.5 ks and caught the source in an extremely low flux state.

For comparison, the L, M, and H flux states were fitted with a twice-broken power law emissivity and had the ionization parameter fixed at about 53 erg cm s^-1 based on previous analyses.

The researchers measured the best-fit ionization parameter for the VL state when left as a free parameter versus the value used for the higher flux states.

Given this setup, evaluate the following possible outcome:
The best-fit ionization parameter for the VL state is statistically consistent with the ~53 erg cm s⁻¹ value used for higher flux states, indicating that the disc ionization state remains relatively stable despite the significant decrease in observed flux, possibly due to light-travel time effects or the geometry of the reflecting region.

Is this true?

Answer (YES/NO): NO